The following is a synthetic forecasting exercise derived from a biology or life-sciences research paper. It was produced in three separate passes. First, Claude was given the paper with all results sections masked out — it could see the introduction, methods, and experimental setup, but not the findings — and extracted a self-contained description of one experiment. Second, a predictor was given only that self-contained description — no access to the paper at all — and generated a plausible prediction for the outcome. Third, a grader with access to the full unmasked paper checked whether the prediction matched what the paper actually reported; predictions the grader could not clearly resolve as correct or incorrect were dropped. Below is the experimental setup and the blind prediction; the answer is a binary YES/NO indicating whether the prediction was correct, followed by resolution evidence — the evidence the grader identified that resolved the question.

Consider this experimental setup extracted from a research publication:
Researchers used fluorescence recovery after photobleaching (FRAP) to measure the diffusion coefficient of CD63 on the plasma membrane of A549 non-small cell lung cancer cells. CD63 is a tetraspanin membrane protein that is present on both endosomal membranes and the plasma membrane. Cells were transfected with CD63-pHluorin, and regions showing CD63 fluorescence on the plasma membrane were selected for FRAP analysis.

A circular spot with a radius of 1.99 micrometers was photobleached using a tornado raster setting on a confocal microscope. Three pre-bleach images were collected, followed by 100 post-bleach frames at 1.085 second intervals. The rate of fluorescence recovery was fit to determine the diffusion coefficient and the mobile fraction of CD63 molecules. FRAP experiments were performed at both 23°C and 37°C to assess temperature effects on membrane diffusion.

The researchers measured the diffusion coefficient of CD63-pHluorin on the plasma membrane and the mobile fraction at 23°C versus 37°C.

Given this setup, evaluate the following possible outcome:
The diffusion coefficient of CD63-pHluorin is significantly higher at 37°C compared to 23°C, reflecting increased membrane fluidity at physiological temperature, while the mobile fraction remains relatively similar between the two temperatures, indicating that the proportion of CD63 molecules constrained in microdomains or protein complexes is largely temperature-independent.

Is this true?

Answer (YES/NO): NO